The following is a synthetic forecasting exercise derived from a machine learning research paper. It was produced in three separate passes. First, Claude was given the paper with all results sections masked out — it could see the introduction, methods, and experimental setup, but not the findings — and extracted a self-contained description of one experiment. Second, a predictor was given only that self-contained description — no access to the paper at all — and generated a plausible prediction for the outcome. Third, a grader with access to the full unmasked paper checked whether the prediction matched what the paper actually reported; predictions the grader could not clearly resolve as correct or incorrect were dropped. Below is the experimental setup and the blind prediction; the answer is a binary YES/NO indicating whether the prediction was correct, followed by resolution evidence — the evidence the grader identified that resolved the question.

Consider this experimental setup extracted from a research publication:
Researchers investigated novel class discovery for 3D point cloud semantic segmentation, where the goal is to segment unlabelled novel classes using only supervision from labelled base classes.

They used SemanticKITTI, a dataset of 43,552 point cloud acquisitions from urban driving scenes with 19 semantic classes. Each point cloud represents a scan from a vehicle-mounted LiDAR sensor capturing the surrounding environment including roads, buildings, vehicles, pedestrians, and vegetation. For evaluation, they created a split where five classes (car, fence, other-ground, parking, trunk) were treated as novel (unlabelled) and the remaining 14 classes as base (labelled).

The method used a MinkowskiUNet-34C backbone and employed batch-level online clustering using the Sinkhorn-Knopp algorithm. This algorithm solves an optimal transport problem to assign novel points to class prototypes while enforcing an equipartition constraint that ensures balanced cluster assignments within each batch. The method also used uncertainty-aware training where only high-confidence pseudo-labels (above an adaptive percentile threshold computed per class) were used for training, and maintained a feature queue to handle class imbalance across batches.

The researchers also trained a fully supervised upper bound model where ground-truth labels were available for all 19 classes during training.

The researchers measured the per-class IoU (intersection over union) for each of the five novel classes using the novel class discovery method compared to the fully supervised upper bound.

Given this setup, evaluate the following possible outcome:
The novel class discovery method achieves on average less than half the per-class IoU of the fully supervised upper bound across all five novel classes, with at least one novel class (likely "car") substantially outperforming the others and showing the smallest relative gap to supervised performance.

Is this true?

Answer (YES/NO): NO